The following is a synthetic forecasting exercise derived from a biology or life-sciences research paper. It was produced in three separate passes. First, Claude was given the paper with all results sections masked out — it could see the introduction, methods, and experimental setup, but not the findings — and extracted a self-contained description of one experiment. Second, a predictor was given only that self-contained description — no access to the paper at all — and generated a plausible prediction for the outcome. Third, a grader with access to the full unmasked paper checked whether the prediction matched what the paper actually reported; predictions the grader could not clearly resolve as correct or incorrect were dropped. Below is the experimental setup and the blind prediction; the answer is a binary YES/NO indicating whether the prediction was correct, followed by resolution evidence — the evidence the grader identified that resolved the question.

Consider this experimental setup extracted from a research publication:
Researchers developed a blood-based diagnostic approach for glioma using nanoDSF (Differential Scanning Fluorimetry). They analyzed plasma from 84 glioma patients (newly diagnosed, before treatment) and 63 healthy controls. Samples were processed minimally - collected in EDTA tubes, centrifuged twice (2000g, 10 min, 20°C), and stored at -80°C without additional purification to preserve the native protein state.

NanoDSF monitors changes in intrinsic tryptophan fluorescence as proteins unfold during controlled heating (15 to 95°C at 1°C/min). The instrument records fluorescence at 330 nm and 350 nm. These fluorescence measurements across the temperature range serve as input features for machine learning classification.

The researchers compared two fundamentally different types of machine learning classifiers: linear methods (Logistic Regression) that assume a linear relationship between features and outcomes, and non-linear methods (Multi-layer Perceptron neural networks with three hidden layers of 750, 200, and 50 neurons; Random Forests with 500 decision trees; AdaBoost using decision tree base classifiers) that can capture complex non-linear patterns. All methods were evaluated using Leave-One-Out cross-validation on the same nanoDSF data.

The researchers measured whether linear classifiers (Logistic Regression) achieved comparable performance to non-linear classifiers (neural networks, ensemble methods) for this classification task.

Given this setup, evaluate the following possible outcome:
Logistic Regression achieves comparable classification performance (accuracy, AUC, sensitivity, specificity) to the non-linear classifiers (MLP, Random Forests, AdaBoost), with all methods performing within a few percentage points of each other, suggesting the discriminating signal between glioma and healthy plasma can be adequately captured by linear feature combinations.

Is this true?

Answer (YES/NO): NO